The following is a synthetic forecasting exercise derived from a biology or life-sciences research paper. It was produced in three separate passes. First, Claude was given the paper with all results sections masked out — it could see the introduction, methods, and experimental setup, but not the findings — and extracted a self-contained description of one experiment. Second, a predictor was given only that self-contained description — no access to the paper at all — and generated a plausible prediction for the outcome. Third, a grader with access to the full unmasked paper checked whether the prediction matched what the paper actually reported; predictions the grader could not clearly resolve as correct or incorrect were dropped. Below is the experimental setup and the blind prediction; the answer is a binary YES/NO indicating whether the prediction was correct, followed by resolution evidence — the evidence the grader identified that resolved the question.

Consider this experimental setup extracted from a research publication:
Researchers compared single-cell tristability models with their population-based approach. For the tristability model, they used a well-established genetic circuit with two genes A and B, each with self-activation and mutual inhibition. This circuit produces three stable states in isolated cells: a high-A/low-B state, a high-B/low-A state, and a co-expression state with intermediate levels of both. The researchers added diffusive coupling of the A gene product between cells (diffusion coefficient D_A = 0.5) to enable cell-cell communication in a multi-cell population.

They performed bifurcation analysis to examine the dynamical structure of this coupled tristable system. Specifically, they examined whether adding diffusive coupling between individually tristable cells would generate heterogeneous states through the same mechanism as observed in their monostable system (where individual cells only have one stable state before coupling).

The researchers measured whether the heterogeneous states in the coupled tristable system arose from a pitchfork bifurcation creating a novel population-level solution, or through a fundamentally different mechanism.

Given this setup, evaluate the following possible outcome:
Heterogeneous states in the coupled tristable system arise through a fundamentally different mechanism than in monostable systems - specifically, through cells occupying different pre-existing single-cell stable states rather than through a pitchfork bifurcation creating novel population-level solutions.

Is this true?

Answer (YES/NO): NO